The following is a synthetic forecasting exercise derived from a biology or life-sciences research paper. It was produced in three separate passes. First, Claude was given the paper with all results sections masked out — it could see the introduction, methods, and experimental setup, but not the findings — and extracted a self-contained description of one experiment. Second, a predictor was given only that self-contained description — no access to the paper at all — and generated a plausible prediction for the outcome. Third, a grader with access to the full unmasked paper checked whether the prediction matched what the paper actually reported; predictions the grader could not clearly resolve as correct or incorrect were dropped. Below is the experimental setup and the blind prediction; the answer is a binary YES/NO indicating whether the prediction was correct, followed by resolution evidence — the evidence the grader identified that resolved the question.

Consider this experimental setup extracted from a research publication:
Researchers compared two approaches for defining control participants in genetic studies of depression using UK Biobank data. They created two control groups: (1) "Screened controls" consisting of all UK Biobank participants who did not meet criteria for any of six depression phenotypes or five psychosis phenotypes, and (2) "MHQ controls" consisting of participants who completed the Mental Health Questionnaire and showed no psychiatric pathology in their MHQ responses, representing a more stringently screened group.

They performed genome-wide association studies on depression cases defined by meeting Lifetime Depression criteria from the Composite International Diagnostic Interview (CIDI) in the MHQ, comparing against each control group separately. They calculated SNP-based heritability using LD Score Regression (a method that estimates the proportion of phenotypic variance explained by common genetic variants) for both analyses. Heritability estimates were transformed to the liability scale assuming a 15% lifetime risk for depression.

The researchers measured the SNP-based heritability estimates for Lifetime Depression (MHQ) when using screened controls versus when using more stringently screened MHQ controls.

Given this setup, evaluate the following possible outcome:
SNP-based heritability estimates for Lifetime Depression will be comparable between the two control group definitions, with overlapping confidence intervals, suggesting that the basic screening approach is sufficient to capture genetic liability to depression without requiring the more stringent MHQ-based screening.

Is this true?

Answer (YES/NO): NO